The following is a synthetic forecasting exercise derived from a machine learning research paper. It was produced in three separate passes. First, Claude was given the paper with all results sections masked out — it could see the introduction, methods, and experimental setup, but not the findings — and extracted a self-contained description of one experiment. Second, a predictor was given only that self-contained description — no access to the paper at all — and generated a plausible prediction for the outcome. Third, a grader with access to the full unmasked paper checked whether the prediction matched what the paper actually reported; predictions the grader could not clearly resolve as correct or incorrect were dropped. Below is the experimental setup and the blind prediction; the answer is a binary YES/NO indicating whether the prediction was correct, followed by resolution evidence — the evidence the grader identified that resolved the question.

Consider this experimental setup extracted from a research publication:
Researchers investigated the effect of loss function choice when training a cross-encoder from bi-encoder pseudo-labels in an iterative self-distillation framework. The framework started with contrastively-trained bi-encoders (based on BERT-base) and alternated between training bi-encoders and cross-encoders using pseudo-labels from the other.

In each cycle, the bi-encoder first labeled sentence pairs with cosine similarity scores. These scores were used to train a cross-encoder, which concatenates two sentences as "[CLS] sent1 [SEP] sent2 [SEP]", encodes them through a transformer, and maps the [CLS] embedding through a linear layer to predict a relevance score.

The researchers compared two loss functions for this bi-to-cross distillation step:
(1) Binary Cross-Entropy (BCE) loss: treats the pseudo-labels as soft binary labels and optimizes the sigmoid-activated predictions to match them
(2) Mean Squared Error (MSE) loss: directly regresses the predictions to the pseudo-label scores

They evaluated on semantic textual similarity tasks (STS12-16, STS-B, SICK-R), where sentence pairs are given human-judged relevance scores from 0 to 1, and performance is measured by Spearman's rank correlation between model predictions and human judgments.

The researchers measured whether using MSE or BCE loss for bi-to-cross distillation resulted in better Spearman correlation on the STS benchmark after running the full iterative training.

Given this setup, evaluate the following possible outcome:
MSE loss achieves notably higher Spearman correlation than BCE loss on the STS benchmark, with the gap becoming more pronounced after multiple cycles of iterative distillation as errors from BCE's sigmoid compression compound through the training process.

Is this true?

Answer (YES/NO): NO